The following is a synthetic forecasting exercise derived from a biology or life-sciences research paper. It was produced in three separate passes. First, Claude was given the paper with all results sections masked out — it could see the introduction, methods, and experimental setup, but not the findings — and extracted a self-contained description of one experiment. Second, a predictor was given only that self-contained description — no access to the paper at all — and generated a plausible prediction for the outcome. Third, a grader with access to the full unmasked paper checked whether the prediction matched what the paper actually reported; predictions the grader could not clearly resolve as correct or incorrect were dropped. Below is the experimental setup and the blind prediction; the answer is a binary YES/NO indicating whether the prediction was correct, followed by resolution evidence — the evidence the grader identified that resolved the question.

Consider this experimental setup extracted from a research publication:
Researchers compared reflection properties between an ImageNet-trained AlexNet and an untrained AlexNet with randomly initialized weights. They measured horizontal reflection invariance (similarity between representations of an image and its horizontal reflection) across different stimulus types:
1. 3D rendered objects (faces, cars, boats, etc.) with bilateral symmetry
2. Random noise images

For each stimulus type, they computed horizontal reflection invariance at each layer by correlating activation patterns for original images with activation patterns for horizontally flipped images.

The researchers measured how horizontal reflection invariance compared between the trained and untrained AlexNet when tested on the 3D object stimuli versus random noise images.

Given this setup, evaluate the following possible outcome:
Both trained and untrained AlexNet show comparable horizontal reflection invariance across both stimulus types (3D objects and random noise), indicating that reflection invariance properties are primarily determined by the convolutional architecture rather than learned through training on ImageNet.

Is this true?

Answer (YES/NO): NO